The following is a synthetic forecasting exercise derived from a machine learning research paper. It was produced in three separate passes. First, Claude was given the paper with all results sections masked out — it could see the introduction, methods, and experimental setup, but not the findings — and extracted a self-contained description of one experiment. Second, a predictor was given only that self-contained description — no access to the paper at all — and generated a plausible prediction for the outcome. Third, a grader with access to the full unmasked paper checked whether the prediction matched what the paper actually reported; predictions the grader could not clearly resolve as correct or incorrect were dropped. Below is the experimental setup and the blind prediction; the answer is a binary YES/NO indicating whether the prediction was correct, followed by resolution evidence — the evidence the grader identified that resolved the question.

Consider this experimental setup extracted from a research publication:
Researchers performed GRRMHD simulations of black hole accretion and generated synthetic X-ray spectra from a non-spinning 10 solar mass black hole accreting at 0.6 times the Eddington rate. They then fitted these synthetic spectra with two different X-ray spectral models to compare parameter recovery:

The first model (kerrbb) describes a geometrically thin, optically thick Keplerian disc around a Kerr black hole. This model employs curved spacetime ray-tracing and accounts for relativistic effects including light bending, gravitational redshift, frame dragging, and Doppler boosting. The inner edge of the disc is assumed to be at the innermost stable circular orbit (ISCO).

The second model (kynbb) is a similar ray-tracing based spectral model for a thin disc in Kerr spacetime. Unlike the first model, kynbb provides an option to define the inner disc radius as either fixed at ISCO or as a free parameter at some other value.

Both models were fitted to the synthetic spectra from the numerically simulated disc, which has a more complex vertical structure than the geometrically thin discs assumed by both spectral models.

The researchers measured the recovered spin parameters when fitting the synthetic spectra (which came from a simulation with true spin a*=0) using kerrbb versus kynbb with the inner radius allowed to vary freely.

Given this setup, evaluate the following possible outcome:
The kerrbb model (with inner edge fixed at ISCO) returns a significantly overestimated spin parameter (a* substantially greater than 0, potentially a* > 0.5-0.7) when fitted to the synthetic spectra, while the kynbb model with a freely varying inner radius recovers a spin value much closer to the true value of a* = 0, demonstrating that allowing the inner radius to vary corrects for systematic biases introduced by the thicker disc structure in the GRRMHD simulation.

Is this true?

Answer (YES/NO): NO